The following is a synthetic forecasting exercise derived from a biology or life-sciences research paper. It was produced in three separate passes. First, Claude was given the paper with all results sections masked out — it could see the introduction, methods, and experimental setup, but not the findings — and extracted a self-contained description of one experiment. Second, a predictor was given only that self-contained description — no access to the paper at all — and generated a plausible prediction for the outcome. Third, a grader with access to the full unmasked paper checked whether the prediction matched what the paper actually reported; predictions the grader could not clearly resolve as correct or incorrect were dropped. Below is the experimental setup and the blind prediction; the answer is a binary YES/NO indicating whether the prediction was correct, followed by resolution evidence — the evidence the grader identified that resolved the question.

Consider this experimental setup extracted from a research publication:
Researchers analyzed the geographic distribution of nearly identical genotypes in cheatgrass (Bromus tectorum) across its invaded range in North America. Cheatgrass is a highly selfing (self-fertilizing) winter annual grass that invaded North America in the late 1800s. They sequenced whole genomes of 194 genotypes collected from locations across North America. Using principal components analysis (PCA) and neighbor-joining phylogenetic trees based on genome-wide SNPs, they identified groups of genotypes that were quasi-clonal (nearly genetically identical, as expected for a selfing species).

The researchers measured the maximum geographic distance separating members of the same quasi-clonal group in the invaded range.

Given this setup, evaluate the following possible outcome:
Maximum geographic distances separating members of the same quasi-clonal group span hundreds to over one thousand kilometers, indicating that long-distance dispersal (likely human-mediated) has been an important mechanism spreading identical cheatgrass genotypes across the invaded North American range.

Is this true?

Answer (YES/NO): YES